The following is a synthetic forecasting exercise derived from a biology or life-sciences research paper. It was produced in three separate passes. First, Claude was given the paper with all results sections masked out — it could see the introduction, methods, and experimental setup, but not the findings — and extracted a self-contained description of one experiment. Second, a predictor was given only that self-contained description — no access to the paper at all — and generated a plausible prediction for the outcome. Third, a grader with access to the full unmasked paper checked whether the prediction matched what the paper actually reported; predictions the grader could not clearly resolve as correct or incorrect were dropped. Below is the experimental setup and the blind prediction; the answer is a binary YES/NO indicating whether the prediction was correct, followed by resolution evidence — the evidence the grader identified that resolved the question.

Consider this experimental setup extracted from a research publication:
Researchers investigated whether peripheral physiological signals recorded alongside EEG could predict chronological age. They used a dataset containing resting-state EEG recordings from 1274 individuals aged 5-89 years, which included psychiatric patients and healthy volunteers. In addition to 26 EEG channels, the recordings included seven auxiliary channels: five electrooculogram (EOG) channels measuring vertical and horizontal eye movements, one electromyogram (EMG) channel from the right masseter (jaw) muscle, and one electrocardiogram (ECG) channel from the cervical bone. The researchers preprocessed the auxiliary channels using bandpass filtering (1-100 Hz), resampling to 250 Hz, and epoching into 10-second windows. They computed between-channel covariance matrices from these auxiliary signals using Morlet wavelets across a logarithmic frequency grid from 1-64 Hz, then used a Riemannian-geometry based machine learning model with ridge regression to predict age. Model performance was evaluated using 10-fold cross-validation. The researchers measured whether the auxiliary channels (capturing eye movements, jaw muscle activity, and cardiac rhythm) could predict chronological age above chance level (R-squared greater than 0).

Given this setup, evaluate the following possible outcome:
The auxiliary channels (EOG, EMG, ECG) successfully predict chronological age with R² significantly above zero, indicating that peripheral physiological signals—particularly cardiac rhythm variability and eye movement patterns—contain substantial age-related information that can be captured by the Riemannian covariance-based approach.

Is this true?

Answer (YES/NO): NO